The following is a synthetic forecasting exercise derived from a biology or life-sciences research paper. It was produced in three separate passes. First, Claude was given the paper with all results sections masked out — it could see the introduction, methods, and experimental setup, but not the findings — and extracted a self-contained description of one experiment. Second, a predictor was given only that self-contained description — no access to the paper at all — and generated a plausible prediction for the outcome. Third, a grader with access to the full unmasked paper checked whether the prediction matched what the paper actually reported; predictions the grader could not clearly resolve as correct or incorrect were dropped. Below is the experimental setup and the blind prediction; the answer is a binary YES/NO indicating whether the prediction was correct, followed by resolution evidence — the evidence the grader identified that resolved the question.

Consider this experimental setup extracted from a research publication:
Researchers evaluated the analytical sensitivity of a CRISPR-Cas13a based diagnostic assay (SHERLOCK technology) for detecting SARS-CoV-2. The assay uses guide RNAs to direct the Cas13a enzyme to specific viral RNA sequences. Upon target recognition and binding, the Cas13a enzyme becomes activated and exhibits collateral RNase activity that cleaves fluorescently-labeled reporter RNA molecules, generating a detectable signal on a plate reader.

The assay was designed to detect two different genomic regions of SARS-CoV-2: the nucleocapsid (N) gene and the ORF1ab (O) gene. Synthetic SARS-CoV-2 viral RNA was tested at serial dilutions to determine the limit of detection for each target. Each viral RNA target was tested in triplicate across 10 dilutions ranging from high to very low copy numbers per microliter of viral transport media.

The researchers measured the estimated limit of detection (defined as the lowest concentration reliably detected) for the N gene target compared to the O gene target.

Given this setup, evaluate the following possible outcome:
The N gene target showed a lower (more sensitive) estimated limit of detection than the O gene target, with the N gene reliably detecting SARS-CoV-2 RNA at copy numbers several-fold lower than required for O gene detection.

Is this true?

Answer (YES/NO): YES